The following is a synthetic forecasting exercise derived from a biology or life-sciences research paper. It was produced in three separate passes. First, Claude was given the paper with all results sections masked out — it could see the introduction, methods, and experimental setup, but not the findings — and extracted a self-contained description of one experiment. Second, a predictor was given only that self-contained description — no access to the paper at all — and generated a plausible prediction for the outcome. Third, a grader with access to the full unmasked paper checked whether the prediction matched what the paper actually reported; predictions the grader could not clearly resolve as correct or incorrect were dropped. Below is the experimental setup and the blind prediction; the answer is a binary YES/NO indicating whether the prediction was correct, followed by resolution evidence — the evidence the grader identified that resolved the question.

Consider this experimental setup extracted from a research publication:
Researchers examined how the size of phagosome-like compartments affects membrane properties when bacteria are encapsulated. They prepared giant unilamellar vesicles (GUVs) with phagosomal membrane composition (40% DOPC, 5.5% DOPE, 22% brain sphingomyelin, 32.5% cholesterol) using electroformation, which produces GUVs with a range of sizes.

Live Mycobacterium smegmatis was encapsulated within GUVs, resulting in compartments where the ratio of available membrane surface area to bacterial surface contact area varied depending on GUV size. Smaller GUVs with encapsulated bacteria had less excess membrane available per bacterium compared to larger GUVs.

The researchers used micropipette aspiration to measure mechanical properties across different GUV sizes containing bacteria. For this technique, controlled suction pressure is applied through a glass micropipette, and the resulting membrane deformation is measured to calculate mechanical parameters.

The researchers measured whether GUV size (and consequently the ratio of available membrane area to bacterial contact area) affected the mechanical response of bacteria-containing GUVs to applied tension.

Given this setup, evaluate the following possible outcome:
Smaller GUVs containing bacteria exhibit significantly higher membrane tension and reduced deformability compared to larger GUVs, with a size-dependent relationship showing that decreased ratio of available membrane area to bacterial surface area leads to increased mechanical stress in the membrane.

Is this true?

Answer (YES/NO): NO